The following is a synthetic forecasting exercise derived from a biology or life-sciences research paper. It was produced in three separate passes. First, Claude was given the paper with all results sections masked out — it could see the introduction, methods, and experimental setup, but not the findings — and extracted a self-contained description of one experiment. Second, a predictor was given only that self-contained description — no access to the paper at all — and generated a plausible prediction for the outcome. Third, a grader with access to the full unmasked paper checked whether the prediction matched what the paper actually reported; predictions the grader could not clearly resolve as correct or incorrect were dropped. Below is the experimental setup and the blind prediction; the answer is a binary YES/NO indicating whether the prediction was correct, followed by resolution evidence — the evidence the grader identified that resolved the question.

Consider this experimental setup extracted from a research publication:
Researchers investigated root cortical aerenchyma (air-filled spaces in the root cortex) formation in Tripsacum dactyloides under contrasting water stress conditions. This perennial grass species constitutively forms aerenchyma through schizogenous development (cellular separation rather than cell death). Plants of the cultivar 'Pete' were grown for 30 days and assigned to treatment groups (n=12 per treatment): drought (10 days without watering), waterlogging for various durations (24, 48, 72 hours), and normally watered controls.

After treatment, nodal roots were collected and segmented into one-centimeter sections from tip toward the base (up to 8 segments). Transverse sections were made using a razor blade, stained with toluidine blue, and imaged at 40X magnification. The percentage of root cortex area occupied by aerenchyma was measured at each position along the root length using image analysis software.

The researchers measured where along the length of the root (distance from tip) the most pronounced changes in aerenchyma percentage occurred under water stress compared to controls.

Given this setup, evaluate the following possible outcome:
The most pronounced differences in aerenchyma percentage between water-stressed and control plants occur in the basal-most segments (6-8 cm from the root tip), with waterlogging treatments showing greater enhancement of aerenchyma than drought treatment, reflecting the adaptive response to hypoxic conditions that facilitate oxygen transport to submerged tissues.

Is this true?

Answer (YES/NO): NO